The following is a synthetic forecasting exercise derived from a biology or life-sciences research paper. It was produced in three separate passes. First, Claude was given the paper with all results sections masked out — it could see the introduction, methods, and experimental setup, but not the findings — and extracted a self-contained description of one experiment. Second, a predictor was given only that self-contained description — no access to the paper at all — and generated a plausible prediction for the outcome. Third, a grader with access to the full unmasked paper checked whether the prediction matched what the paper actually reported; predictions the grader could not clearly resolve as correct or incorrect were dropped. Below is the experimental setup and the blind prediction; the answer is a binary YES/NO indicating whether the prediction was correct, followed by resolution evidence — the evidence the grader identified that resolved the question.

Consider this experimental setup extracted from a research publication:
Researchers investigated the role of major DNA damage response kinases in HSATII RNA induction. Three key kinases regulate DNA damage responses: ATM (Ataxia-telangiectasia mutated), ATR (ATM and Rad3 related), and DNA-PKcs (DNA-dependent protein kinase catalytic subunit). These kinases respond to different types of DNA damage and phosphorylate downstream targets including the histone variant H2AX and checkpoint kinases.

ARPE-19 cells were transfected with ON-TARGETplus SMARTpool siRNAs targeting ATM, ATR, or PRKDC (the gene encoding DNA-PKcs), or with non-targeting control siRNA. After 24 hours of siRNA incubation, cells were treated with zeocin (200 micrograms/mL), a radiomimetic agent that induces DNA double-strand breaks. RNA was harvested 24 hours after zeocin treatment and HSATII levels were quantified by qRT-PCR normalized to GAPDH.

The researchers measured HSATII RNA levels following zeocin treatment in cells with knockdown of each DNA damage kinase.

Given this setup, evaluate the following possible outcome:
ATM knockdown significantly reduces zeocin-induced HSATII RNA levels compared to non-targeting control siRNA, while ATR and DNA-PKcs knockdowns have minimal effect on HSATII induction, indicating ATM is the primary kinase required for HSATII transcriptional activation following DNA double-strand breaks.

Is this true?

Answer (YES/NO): YES